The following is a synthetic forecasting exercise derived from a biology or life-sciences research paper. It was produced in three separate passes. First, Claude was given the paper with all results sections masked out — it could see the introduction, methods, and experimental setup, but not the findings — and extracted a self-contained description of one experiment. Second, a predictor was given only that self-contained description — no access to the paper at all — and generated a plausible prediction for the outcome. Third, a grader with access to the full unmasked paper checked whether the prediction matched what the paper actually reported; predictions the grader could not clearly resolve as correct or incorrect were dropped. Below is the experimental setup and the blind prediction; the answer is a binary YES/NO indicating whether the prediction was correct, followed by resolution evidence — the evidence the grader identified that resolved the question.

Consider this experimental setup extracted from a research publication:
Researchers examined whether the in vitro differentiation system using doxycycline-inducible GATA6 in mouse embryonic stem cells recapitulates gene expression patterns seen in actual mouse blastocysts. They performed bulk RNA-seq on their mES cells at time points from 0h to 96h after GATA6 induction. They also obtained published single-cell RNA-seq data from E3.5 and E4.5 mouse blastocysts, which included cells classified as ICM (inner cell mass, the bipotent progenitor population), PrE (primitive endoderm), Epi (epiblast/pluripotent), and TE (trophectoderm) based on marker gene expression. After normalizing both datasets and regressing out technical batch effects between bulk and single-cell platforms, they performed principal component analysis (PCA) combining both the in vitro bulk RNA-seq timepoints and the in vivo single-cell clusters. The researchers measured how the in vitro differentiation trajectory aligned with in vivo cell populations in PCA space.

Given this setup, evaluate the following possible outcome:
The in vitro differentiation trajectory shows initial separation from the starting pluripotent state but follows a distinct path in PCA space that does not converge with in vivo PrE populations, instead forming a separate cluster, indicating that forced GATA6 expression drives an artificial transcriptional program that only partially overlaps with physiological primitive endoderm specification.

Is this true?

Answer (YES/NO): NO